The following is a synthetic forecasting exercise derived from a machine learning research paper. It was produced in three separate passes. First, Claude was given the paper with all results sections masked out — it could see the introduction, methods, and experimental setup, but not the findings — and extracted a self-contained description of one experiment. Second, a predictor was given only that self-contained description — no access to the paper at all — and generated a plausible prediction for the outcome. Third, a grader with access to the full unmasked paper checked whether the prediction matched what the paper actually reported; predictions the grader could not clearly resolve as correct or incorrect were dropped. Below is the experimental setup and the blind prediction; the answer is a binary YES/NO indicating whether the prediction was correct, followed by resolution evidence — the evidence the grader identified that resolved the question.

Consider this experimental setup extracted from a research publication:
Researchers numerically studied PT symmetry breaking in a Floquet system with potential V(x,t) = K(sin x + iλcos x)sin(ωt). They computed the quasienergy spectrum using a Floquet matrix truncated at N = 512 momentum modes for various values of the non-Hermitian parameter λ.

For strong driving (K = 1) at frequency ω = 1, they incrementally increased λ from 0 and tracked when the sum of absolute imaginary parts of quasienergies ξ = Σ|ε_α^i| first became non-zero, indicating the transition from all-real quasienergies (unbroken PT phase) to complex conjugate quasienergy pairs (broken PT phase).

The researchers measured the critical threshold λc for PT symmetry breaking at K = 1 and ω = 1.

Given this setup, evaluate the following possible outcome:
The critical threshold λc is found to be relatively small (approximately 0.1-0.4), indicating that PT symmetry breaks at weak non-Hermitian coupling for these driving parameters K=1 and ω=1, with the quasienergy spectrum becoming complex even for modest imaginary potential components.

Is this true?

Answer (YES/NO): NO